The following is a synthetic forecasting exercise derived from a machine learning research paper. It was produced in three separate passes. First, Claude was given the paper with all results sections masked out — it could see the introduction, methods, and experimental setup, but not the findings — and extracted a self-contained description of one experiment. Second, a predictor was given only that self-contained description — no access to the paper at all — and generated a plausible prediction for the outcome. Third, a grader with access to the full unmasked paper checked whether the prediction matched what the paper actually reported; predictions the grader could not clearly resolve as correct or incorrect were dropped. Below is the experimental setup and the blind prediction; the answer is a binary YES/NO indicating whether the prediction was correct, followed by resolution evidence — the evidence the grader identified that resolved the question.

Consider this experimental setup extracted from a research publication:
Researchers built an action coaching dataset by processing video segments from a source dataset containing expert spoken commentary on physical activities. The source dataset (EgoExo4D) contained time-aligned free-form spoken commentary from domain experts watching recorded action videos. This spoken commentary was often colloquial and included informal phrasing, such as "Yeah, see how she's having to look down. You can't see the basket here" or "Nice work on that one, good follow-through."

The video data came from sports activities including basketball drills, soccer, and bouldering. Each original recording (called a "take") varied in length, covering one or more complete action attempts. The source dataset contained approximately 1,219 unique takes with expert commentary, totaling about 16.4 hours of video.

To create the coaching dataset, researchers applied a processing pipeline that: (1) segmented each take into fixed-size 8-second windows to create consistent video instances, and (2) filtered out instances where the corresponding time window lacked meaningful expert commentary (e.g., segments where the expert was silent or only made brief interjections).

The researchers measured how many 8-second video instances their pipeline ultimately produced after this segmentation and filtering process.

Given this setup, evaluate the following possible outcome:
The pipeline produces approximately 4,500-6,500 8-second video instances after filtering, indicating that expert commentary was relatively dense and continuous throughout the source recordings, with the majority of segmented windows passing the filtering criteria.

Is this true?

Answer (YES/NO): YES